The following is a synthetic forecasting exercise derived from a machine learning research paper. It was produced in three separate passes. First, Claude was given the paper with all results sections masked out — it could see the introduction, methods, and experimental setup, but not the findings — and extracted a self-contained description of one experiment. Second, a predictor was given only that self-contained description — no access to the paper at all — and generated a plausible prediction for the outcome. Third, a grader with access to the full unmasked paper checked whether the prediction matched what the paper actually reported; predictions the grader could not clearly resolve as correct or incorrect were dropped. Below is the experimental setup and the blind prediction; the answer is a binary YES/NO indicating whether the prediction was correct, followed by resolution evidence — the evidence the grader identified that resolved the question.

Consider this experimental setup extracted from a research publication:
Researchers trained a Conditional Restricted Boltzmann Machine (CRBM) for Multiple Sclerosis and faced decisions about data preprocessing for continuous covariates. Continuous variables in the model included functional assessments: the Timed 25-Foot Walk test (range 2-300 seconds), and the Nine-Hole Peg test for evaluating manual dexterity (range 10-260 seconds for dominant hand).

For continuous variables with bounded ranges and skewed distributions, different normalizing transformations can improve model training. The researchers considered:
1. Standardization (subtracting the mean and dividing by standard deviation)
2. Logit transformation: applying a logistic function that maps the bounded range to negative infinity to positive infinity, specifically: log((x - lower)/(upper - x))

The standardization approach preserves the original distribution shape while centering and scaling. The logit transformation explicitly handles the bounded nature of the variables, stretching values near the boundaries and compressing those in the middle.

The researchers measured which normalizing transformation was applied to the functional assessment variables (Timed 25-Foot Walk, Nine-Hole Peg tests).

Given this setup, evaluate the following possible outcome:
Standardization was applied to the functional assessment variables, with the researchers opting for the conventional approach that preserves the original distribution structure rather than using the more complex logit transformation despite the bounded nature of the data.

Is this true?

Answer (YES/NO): NO